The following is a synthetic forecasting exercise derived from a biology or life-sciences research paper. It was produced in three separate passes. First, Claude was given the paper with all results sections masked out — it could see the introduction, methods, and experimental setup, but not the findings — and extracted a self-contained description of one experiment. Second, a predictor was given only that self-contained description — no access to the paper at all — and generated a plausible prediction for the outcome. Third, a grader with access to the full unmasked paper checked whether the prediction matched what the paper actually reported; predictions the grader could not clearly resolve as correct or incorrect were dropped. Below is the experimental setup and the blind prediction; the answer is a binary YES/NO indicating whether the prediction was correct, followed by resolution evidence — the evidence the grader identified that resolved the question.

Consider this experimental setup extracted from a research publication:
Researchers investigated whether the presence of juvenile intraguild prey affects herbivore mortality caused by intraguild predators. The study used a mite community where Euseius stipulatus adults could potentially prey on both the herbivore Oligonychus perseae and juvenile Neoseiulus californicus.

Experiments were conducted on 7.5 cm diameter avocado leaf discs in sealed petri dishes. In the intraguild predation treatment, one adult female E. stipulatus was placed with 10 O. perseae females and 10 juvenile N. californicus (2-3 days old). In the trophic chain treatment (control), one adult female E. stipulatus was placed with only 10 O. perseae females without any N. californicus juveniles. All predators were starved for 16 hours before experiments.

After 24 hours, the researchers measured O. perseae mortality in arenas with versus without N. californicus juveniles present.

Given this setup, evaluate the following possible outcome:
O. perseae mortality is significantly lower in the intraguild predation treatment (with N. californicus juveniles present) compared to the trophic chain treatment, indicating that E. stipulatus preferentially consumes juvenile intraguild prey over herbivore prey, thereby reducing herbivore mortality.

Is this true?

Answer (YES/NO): NO